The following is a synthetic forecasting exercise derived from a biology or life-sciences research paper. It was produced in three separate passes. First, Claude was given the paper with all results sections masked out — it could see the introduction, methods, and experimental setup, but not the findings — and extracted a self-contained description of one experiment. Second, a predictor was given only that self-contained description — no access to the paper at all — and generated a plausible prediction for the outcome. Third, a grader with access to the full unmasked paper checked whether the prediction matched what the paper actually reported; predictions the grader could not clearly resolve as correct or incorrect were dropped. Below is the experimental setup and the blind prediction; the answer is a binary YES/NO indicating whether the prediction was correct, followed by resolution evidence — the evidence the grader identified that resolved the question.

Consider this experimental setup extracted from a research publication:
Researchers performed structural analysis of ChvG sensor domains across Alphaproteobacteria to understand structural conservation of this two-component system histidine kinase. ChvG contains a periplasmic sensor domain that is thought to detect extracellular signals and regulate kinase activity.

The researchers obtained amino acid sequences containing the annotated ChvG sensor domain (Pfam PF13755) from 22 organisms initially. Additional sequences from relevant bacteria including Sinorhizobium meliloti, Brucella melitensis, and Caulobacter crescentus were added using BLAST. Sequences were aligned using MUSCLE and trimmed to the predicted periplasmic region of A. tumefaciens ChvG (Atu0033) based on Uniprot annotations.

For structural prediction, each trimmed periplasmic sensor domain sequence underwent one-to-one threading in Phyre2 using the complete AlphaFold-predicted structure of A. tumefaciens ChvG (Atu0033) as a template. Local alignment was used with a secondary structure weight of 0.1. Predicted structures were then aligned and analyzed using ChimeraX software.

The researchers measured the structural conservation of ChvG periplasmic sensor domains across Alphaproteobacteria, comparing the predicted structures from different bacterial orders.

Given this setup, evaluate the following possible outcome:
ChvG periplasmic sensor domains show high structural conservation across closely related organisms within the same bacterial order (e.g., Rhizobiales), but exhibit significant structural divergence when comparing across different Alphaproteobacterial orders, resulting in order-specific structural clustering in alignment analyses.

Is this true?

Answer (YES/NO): NO